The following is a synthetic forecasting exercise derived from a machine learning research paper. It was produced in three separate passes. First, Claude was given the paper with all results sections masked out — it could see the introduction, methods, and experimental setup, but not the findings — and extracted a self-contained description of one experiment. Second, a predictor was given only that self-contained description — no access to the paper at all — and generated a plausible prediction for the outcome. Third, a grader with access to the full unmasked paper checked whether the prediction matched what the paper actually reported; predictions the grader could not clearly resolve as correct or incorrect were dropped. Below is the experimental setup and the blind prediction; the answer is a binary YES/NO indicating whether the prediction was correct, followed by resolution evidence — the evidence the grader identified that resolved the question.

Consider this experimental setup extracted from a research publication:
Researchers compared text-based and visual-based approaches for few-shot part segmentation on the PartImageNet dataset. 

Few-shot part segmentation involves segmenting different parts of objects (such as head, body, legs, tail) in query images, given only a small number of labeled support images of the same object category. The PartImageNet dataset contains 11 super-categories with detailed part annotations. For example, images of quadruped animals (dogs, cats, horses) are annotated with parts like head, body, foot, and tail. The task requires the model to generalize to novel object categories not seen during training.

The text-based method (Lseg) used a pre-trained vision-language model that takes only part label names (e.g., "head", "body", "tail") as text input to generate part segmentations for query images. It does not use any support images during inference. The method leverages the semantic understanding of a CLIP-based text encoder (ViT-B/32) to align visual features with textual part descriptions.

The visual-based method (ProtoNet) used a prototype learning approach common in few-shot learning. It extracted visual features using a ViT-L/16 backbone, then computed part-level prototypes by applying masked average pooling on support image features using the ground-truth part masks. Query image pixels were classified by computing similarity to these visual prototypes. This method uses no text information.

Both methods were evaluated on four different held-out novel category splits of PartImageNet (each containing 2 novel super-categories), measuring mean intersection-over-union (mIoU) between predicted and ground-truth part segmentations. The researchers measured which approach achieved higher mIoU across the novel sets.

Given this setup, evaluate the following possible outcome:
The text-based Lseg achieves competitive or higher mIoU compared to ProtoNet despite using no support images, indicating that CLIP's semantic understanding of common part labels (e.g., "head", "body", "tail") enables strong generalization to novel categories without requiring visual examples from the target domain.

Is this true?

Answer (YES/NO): YES